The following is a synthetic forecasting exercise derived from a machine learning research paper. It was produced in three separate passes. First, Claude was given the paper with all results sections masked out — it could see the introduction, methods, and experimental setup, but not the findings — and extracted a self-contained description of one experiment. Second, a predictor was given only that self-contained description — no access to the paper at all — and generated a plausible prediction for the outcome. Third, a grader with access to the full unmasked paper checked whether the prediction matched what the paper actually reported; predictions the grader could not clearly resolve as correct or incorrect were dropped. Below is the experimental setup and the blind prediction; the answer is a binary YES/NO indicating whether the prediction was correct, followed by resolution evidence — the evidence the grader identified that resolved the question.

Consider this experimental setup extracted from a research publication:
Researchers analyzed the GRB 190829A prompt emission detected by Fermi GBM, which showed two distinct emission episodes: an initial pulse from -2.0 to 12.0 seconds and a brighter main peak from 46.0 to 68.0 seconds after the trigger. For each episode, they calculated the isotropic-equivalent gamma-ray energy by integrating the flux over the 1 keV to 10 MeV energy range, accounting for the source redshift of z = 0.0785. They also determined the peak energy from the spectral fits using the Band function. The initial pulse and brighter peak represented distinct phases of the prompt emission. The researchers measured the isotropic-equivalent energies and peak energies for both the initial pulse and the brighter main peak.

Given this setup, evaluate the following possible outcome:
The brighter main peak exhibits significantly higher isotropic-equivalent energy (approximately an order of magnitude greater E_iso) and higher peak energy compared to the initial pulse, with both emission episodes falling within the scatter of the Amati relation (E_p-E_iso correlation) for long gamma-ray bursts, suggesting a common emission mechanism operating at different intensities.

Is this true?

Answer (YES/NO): NO